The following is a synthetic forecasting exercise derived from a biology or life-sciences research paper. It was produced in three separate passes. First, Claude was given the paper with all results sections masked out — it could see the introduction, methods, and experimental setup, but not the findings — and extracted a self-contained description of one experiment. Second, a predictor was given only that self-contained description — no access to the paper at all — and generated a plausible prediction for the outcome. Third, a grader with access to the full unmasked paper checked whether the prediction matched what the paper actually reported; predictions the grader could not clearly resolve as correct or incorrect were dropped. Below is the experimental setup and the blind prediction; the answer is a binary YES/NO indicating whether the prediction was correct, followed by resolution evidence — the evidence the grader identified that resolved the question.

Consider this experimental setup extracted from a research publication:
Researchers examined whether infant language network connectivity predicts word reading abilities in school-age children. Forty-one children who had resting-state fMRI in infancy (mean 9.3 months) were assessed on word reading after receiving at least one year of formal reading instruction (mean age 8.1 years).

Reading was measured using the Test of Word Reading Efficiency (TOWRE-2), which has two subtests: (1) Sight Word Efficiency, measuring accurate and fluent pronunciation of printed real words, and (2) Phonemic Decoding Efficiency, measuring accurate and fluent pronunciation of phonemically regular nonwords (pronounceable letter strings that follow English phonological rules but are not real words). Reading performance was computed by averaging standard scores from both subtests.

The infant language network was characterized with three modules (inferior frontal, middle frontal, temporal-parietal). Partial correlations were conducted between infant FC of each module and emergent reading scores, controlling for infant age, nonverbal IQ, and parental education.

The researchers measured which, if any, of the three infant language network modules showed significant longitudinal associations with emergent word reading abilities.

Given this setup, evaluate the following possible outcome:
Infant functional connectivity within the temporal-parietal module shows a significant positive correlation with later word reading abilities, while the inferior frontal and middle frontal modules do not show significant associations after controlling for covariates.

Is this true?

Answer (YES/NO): NO